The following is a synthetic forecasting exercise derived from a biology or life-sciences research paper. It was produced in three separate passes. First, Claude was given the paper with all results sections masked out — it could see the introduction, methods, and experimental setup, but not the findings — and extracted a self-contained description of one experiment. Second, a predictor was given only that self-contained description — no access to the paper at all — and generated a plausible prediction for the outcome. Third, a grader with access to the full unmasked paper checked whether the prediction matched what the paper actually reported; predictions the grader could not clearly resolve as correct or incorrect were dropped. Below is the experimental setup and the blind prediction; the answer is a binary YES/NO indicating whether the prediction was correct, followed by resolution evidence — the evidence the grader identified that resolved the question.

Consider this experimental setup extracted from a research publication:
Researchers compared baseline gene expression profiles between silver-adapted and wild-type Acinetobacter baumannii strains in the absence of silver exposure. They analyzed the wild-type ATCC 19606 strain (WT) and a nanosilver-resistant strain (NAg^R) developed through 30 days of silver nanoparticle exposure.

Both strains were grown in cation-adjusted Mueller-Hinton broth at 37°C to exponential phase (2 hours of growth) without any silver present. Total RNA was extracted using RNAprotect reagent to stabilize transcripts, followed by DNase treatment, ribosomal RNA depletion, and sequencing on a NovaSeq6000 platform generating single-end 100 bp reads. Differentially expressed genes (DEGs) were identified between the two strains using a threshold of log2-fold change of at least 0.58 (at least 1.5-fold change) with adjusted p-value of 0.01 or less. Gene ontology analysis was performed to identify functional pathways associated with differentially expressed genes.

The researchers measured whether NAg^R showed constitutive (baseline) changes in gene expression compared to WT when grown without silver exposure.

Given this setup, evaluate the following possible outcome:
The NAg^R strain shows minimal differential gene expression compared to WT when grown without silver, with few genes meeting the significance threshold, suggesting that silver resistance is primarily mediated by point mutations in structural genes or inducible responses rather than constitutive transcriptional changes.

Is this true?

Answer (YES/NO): NO